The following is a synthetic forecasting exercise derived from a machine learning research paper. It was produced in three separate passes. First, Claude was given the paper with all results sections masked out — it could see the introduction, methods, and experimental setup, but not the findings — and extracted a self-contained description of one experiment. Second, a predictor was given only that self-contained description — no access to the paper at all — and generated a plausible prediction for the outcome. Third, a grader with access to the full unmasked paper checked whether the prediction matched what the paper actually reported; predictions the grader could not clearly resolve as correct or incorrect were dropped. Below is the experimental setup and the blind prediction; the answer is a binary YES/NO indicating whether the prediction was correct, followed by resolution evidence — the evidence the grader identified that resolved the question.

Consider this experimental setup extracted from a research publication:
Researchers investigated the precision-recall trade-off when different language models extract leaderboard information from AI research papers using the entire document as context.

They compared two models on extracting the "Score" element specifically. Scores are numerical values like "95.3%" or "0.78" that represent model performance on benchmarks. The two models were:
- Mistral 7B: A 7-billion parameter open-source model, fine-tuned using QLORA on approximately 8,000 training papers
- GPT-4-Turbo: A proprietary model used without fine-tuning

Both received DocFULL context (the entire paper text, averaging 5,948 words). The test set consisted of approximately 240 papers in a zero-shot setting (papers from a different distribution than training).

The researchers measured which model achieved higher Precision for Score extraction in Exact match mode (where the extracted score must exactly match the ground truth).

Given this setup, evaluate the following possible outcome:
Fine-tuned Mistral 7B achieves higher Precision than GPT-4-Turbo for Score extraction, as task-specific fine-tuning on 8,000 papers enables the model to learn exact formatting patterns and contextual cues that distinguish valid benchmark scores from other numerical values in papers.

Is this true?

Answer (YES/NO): NO